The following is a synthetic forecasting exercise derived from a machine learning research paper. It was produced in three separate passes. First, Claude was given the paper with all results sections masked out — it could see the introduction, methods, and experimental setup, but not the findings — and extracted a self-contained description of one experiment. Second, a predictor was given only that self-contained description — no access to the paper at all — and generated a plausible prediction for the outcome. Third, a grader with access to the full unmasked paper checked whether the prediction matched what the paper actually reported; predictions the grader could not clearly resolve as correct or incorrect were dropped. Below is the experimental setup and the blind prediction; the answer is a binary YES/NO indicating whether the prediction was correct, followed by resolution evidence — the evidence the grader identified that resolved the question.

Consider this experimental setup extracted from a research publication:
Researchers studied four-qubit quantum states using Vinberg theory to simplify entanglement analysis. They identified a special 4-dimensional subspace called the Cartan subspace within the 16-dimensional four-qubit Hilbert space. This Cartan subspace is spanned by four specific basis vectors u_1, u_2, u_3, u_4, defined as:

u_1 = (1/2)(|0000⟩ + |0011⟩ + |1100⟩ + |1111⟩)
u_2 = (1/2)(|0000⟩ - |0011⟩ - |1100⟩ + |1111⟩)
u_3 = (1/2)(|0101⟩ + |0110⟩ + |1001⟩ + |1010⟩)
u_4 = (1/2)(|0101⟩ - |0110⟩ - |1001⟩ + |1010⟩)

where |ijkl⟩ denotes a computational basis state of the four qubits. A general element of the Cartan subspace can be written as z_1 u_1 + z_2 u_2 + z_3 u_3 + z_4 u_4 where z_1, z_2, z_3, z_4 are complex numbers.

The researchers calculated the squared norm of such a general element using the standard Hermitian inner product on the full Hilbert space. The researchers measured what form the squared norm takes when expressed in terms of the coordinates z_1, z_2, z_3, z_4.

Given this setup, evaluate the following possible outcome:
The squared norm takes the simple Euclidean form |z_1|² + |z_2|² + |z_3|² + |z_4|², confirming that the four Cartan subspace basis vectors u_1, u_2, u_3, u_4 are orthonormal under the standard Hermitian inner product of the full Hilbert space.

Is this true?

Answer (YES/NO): YES